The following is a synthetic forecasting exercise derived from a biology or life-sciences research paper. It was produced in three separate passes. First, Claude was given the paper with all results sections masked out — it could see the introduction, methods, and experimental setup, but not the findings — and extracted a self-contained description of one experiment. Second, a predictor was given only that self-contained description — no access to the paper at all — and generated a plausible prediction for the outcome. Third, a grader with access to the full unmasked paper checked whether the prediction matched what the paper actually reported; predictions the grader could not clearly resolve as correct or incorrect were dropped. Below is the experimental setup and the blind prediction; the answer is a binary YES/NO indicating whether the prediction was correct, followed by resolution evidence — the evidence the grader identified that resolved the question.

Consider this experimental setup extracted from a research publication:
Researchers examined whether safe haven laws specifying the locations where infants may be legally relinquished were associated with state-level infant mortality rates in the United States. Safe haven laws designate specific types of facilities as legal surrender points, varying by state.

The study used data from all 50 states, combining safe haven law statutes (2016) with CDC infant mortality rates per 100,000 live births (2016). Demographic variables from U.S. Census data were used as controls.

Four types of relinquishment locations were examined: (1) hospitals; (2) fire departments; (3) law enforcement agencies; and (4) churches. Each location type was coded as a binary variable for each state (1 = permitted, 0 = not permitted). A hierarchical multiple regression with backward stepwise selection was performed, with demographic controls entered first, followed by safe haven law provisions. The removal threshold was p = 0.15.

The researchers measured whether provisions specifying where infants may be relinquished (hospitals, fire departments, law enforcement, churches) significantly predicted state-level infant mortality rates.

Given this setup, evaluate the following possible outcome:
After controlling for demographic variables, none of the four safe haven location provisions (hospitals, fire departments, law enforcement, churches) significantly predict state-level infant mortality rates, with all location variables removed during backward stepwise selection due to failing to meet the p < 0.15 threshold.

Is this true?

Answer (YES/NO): YES